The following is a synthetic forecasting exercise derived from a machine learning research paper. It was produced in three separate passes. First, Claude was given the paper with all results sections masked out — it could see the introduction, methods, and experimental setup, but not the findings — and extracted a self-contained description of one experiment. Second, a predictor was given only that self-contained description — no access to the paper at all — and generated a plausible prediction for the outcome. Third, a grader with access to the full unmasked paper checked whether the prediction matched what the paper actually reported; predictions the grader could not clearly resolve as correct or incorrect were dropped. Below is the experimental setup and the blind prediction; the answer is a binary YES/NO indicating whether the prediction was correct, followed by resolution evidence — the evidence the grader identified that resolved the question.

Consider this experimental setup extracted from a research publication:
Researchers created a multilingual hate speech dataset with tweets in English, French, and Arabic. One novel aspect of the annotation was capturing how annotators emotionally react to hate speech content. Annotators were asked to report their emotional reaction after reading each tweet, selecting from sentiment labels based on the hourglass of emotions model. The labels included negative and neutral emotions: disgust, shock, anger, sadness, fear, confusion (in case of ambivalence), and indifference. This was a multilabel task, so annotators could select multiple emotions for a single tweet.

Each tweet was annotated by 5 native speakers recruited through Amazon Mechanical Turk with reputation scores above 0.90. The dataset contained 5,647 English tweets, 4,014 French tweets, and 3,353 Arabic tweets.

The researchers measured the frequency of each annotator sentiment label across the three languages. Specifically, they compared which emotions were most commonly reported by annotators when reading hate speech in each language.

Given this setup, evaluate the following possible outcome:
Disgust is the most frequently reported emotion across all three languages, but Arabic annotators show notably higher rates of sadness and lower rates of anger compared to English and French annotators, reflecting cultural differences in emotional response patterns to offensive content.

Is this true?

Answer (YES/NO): NO